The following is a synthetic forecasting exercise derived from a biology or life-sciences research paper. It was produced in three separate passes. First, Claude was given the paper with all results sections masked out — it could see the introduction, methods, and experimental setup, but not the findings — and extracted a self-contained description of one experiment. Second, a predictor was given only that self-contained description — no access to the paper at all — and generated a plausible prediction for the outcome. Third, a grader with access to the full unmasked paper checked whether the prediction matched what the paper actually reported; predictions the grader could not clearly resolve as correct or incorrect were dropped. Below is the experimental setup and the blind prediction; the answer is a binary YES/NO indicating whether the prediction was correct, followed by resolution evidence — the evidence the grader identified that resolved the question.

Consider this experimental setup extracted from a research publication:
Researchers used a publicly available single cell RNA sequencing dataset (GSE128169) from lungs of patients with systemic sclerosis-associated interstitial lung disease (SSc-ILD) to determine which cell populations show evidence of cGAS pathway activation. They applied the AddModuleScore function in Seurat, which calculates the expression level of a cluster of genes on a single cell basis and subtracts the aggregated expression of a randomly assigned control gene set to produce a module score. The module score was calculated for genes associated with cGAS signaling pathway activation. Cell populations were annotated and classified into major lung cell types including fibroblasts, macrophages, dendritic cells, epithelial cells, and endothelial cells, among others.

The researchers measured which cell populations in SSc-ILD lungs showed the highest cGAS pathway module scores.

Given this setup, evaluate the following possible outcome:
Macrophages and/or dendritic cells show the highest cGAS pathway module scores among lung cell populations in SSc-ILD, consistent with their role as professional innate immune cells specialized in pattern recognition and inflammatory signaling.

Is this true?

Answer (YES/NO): NO